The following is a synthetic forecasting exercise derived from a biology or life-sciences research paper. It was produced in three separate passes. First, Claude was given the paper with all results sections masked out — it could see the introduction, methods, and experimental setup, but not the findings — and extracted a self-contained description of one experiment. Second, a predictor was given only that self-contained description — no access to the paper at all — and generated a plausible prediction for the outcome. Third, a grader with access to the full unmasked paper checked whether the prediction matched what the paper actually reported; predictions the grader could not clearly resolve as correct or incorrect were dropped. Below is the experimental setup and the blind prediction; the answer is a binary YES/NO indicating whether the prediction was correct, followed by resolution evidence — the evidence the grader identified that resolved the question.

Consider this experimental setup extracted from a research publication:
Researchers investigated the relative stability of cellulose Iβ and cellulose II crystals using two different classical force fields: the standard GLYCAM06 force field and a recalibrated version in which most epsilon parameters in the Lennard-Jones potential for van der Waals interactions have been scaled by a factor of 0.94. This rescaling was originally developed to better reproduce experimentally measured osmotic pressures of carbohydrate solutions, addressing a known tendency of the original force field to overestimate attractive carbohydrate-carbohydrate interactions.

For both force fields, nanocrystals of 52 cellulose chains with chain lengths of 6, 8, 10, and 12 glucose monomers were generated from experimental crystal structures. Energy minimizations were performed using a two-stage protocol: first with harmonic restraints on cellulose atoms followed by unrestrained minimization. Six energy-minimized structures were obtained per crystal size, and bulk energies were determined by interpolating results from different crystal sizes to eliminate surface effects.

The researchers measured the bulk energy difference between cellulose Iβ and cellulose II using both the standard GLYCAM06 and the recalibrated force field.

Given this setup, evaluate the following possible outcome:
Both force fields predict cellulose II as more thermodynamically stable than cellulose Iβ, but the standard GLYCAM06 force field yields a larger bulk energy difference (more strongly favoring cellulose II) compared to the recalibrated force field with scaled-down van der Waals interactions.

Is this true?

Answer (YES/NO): NO